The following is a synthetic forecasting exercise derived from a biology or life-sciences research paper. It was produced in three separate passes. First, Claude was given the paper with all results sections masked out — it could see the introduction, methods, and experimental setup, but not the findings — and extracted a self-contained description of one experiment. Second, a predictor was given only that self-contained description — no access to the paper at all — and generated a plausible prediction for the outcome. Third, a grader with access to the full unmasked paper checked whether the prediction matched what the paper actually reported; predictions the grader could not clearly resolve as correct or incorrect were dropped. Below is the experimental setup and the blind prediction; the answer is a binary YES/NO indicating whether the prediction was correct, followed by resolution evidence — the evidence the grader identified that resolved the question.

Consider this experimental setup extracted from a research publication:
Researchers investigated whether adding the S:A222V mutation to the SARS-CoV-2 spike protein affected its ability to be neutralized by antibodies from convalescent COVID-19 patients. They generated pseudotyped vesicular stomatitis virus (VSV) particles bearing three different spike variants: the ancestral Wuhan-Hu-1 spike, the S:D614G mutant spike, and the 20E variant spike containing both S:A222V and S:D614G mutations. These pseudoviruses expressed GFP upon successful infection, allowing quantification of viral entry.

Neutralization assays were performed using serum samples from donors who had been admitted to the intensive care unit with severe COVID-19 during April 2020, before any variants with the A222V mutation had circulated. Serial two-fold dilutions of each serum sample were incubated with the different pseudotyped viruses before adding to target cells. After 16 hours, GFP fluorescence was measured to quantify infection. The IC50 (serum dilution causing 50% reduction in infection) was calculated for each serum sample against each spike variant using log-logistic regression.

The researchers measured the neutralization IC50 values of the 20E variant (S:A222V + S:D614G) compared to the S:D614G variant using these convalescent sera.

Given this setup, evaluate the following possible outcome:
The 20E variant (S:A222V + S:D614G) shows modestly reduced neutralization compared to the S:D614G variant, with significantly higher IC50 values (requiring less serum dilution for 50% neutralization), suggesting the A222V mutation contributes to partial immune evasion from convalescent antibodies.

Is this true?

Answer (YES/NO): NO